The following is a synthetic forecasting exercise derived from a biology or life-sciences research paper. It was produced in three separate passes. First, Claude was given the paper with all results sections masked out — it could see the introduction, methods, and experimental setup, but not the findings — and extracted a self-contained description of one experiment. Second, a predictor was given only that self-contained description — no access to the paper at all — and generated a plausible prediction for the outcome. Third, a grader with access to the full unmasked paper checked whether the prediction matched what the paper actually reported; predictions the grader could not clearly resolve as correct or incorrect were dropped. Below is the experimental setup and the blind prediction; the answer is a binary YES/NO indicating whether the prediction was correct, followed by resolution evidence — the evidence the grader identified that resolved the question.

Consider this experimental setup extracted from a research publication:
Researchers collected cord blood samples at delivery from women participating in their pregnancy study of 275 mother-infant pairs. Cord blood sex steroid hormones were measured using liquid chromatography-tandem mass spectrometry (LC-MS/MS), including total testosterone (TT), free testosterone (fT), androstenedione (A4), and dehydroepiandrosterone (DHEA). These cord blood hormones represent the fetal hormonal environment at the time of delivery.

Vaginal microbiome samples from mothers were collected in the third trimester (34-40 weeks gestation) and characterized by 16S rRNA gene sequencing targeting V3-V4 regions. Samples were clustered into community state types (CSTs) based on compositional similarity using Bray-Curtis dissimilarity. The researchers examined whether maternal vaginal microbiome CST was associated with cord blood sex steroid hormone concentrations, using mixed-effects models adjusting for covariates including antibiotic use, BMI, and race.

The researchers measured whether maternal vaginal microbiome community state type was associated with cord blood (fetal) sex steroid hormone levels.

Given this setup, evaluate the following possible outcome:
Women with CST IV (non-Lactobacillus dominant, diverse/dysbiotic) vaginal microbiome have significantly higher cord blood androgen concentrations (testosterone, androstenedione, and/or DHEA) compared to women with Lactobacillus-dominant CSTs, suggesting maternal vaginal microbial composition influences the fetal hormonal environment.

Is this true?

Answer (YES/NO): NO